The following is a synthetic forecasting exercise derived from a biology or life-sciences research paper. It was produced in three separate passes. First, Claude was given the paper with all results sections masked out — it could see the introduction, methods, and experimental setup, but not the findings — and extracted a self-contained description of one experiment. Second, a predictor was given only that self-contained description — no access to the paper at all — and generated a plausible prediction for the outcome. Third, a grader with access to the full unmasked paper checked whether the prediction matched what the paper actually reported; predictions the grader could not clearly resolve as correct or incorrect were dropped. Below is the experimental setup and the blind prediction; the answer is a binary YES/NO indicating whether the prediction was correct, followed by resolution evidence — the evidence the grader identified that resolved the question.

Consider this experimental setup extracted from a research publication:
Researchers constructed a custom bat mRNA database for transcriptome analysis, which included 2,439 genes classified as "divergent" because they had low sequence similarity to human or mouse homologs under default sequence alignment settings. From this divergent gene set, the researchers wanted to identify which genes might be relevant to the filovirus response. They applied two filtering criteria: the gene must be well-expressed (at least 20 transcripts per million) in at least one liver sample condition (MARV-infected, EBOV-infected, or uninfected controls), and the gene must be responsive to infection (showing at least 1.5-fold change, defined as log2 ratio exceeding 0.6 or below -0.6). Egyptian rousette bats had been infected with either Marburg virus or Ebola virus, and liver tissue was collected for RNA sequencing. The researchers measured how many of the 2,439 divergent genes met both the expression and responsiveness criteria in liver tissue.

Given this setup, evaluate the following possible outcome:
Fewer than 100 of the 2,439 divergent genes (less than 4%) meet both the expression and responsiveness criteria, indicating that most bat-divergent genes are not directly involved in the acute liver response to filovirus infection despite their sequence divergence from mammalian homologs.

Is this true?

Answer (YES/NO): NO